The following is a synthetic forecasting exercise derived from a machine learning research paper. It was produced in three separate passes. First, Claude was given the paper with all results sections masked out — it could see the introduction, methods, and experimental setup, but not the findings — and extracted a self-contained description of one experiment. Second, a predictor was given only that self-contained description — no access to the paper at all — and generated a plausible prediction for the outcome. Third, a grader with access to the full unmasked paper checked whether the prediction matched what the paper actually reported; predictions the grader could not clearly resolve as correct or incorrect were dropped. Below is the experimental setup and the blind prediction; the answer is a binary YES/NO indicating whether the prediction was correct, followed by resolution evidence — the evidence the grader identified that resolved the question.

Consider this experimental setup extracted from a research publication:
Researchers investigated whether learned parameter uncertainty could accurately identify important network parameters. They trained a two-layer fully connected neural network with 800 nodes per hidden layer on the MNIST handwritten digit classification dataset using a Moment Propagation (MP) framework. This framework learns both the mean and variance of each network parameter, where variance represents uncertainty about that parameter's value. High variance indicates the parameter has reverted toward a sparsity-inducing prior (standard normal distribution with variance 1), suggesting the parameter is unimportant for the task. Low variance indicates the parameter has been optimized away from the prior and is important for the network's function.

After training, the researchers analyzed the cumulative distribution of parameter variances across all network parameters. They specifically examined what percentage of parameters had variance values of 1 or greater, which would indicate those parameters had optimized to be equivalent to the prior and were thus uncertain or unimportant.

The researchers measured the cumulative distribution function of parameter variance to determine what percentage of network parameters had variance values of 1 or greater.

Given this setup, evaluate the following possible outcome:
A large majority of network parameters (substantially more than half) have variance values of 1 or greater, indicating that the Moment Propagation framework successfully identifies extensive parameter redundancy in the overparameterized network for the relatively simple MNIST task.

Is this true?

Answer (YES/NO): YES